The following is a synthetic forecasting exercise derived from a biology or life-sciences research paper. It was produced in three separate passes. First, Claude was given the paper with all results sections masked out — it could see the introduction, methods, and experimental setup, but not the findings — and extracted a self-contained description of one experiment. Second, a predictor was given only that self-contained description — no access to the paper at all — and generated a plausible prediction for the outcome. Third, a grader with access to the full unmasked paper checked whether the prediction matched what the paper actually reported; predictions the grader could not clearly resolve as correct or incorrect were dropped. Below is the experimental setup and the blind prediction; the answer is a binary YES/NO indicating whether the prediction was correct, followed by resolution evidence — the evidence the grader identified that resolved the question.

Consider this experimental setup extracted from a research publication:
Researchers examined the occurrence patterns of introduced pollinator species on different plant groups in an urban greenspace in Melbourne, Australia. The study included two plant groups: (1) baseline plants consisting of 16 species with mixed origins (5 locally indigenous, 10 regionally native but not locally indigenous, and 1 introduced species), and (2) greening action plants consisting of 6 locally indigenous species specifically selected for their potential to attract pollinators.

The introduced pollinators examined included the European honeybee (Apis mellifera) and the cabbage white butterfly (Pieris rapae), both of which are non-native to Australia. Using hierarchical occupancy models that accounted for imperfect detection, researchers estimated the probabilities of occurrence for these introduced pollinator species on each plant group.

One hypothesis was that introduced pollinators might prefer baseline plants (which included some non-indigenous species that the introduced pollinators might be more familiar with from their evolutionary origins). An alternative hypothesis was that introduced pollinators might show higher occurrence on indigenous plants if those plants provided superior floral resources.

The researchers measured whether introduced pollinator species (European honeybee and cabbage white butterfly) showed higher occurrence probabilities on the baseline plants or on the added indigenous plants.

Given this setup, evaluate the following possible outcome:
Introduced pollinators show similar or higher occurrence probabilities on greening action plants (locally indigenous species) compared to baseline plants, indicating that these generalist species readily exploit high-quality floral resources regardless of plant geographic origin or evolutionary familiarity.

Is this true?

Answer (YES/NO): YES